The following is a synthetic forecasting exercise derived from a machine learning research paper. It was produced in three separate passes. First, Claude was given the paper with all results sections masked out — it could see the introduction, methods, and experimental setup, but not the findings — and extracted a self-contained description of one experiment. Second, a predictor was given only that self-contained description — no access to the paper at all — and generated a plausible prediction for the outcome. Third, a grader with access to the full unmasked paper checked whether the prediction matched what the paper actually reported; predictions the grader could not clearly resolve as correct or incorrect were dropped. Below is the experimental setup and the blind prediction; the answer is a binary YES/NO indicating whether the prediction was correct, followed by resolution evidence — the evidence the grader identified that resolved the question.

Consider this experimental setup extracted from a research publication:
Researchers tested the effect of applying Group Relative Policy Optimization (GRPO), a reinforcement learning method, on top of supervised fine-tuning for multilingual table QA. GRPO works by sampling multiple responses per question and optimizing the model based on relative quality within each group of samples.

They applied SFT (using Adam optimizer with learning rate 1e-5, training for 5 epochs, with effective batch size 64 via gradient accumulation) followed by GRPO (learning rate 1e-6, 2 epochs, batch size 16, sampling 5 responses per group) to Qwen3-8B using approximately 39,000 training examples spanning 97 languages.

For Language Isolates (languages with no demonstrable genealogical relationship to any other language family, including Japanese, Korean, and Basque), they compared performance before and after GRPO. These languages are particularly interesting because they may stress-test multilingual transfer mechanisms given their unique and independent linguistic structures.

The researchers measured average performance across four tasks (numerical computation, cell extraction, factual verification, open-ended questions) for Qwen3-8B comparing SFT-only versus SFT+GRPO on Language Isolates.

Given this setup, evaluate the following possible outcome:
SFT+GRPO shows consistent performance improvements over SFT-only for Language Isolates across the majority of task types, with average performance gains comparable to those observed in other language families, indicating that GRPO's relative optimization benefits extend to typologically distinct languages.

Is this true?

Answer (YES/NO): NO